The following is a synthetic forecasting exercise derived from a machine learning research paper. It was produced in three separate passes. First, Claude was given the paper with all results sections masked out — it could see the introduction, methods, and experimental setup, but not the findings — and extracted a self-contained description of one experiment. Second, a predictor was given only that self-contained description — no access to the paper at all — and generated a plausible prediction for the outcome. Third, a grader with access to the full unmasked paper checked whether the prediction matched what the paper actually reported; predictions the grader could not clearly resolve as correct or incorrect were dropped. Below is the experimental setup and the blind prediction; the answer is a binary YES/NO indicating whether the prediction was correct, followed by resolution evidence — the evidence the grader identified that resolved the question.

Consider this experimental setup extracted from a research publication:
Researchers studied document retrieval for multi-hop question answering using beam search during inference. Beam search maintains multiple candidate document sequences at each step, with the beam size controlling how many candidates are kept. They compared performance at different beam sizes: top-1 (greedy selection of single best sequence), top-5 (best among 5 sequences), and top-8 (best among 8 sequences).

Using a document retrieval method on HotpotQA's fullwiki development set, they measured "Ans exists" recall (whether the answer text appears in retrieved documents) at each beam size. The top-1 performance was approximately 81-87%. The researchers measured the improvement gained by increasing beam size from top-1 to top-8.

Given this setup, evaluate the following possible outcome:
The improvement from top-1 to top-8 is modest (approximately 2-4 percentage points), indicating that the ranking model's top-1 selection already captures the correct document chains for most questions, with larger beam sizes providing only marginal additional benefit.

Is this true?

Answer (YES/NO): NO